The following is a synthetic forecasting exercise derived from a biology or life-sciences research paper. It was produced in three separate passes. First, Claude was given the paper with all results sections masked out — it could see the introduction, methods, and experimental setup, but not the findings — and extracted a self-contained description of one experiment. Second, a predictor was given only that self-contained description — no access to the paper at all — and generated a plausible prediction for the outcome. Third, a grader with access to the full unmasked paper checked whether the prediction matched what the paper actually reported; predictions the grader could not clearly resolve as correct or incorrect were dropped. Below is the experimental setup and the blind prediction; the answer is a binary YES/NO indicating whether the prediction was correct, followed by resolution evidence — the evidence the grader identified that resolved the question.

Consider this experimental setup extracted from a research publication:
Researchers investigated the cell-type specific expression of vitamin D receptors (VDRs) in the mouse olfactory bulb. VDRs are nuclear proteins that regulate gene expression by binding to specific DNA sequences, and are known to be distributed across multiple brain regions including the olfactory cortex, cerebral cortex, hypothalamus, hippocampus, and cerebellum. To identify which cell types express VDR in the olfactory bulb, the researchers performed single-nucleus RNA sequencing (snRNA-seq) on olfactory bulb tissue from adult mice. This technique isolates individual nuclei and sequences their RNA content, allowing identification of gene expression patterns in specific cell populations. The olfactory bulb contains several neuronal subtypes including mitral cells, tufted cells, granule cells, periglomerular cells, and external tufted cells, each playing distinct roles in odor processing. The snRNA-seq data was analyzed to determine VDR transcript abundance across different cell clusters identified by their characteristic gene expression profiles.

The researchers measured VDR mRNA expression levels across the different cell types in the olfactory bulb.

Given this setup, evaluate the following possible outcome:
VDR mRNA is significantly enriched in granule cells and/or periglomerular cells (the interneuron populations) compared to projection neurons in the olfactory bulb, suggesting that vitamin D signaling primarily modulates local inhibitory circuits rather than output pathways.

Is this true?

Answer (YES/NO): NO